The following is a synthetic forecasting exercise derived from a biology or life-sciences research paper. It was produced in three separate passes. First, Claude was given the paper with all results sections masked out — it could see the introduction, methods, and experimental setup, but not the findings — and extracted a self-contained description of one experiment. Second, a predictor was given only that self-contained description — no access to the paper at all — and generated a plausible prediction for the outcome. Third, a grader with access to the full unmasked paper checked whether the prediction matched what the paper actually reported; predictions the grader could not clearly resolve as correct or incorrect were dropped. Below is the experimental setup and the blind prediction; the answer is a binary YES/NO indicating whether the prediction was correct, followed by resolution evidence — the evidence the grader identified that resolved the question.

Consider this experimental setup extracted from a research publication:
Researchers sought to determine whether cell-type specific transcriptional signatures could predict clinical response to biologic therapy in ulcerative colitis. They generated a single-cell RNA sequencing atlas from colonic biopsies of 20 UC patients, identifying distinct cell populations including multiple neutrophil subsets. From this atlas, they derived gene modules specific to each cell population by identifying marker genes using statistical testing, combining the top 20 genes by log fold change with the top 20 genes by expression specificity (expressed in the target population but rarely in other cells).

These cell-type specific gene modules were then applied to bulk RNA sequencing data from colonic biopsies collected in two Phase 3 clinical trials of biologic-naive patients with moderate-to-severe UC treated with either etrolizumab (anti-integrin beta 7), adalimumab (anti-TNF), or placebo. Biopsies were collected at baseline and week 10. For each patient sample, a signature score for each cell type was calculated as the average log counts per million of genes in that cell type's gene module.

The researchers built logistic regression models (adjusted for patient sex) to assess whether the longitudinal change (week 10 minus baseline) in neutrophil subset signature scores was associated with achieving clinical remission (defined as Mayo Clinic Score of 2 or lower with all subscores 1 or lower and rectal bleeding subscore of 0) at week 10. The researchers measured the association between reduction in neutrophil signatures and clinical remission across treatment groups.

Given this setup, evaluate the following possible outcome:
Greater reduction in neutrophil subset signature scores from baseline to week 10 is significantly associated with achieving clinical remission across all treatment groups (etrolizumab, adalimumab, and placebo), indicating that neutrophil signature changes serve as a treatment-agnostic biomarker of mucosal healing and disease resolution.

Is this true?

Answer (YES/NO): NO